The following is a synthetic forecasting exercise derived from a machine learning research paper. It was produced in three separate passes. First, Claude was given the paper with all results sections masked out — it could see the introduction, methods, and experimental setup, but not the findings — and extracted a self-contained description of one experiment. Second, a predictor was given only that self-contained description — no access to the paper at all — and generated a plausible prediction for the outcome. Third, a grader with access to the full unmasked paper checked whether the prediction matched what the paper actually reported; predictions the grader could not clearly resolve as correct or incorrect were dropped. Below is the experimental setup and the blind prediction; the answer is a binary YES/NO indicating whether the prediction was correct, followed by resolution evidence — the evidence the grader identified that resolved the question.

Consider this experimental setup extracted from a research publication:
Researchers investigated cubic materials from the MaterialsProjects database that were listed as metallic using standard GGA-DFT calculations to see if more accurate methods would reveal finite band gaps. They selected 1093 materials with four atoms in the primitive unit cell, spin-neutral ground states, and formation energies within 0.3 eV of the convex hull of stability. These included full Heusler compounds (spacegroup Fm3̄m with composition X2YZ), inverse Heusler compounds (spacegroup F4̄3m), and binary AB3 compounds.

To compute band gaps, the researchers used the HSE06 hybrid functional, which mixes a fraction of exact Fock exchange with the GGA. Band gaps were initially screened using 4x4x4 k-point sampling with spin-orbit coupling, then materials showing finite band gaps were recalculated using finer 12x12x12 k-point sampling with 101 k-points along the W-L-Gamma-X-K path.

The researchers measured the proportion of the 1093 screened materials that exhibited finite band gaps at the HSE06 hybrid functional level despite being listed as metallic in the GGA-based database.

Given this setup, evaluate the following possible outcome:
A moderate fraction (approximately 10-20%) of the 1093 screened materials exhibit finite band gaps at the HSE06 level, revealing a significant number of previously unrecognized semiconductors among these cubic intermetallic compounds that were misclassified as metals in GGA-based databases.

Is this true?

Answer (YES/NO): NO